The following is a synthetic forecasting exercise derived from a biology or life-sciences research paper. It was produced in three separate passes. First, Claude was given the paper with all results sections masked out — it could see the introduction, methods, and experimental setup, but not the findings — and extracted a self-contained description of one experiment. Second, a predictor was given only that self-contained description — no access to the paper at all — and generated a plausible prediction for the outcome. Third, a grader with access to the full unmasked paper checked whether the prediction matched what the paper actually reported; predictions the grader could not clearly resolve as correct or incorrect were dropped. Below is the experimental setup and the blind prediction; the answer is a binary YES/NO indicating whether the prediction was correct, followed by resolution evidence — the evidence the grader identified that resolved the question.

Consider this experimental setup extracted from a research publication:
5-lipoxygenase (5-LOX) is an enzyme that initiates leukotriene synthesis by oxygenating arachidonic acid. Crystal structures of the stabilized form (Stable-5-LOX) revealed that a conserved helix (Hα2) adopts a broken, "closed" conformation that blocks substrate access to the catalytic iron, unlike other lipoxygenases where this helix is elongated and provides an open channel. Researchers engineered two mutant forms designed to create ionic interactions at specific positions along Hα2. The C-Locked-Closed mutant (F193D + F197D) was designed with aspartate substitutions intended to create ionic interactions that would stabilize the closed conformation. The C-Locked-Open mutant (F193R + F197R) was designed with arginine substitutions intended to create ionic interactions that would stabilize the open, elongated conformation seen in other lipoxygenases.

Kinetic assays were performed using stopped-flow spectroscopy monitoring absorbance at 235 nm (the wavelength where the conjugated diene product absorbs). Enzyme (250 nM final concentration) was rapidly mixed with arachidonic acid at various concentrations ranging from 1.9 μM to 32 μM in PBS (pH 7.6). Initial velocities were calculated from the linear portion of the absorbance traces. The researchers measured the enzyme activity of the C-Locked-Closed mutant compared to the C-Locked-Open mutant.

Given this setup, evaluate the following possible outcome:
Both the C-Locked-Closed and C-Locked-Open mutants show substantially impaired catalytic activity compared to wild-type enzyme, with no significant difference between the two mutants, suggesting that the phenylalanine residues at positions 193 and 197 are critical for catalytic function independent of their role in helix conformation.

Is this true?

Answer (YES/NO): NO